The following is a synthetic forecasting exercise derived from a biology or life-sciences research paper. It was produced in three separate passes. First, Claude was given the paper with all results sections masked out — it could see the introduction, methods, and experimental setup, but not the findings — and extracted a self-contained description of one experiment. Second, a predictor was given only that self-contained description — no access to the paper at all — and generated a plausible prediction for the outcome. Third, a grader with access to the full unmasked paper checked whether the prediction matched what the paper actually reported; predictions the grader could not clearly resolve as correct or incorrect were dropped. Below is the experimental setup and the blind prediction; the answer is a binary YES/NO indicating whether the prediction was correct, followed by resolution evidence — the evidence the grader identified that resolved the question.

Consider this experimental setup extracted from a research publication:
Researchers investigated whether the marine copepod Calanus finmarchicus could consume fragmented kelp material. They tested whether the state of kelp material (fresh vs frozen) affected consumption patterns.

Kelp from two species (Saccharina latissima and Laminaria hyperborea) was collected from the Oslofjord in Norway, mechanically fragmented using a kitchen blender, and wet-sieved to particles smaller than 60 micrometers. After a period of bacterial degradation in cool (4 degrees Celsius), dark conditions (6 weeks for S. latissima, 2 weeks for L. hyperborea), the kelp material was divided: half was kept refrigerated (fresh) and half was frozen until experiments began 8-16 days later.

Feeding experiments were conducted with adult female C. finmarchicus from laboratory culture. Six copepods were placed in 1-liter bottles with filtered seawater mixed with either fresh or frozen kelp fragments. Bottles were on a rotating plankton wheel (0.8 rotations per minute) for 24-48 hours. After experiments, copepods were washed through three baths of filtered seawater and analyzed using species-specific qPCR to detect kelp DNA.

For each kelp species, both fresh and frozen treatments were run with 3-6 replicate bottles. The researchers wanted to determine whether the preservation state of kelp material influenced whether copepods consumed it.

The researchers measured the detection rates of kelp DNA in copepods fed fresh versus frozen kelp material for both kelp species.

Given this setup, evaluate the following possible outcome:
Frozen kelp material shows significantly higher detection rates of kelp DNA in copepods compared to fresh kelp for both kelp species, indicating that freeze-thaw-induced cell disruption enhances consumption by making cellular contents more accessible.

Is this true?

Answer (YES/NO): NO